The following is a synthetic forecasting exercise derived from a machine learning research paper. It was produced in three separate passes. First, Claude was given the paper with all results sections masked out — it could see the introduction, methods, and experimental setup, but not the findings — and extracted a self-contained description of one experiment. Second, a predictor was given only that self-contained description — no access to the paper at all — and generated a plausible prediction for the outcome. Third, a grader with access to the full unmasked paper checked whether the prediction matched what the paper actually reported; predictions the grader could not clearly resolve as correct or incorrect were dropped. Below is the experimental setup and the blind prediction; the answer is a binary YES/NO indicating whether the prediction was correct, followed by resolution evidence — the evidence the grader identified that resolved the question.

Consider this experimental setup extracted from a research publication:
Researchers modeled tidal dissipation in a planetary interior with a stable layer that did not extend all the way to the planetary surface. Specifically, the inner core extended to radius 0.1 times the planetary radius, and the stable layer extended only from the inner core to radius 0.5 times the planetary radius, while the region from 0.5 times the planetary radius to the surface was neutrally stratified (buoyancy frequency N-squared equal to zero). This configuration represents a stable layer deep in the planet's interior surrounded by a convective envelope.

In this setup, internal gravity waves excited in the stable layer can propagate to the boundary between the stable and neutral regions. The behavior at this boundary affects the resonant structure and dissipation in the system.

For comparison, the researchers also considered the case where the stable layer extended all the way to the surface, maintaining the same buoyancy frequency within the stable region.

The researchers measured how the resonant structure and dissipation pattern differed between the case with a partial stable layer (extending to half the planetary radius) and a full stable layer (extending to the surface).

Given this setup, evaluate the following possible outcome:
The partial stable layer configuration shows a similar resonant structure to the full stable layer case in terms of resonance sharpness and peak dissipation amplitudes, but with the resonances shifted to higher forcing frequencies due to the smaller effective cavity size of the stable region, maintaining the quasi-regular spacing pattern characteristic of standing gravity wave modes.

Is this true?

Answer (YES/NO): NO